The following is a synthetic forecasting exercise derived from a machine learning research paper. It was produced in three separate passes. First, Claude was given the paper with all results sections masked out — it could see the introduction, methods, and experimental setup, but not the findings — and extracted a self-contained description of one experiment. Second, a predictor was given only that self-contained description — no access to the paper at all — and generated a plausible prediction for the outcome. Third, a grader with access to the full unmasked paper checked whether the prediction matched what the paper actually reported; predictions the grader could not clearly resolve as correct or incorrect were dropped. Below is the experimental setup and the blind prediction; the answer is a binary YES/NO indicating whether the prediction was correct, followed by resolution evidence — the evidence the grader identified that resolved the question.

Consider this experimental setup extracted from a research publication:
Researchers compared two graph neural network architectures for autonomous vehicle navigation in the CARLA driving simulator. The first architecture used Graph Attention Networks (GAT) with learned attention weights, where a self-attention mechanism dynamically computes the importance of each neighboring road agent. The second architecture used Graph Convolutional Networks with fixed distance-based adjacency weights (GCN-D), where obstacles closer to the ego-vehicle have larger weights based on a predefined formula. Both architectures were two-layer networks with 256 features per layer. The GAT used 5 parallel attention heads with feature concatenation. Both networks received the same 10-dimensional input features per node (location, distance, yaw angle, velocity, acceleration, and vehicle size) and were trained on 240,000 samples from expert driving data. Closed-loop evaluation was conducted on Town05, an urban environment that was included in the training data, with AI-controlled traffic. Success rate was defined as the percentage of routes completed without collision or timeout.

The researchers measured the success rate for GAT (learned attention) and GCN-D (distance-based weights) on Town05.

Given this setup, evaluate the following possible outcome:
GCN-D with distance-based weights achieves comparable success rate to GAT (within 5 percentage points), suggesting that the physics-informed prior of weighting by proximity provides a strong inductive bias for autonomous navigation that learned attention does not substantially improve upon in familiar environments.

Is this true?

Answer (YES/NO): NO